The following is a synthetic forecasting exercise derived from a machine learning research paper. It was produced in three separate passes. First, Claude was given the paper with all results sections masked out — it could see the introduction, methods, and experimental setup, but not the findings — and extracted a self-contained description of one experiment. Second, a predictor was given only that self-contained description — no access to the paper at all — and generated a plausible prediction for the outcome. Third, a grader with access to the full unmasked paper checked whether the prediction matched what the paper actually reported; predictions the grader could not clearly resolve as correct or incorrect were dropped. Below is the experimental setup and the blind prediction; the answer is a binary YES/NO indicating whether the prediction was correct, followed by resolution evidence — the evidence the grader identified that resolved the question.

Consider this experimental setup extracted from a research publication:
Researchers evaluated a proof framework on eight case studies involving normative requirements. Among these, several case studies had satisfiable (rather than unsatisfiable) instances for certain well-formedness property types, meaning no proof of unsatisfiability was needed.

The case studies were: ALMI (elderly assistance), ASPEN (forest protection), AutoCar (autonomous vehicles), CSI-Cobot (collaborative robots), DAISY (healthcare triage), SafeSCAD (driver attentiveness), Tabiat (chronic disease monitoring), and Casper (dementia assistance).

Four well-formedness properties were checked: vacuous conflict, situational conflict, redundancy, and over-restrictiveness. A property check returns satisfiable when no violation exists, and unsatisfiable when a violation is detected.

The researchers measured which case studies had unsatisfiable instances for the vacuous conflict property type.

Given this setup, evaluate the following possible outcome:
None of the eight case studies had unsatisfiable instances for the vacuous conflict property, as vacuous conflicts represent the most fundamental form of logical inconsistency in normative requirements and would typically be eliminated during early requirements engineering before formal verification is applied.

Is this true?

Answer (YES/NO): NO